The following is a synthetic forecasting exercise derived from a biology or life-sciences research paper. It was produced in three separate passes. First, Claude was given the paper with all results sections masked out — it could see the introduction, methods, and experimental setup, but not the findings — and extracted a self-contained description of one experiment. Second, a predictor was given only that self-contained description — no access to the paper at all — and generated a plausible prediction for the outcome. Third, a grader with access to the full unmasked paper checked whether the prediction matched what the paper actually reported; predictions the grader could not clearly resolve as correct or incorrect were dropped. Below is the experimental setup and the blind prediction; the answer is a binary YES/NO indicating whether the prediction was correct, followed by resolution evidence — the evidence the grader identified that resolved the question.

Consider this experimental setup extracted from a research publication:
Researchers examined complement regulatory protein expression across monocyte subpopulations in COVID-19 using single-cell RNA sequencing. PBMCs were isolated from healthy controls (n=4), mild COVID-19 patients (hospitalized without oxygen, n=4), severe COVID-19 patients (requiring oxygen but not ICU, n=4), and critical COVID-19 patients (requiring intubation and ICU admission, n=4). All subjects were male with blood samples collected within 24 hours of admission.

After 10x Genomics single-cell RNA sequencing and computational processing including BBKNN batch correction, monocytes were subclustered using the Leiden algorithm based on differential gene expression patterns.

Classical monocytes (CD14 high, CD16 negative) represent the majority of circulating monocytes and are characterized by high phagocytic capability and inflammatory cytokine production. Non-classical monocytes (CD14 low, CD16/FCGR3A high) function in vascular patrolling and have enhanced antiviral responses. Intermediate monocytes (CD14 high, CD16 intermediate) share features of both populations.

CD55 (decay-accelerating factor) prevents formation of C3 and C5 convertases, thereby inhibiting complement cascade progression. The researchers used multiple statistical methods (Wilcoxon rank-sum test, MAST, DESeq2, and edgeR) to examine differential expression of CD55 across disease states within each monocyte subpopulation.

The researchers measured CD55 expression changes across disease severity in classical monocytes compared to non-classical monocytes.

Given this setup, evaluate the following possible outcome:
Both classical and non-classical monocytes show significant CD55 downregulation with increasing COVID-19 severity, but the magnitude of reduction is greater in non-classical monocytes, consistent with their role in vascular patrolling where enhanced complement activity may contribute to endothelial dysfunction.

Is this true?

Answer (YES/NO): NO